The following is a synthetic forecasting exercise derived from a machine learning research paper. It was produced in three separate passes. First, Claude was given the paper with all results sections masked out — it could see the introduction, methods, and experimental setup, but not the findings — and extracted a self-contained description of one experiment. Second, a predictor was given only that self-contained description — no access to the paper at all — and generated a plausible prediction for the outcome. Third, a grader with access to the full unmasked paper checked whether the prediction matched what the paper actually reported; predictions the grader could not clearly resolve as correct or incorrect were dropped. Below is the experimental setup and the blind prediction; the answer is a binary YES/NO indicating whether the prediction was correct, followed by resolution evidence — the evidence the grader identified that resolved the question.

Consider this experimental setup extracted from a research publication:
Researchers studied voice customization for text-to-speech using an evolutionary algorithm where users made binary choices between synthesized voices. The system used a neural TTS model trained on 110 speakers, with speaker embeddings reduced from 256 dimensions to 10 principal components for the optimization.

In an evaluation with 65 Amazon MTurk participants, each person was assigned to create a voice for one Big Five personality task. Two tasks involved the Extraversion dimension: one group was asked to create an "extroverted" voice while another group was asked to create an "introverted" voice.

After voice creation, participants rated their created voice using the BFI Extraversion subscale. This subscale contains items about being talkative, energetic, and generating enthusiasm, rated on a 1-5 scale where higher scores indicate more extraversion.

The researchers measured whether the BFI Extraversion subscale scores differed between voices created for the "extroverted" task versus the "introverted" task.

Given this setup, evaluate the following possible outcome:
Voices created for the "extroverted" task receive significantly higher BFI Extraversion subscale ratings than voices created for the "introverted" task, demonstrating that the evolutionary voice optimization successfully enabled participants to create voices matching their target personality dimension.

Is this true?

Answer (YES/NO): NO